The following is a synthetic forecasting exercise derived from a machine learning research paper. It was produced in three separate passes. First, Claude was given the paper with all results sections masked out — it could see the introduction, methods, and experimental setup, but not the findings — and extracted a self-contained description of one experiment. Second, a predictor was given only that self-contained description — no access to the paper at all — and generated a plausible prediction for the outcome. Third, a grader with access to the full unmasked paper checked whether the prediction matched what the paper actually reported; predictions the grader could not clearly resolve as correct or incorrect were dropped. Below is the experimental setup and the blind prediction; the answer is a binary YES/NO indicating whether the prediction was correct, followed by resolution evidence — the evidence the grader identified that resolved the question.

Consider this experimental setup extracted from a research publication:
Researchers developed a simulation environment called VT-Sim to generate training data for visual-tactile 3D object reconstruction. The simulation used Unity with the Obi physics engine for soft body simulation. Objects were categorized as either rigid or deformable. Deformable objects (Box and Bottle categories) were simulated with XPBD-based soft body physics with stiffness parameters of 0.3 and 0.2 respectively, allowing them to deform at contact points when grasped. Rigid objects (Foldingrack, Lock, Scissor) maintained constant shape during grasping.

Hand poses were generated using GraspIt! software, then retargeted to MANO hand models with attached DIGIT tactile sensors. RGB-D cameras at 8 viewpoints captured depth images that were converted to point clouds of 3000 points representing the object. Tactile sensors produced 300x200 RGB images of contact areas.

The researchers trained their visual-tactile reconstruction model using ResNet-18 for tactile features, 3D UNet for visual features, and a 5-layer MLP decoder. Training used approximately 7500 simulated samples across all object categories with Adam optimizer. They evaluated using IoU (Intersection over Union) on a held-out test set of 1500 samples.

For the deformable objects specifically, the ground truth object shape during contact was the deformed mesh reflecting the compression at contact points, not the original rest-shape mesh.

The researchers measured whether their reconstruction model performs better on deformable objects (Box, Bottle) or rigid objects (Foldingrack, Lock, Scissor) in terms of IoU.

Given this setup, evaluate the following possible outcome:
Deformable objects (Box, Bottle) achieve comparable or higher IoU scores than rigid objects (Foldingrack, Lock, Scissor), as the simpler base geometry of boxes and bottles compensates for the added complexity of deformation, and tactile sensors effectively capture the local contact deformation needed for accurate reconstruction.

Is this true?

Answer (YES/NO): YES